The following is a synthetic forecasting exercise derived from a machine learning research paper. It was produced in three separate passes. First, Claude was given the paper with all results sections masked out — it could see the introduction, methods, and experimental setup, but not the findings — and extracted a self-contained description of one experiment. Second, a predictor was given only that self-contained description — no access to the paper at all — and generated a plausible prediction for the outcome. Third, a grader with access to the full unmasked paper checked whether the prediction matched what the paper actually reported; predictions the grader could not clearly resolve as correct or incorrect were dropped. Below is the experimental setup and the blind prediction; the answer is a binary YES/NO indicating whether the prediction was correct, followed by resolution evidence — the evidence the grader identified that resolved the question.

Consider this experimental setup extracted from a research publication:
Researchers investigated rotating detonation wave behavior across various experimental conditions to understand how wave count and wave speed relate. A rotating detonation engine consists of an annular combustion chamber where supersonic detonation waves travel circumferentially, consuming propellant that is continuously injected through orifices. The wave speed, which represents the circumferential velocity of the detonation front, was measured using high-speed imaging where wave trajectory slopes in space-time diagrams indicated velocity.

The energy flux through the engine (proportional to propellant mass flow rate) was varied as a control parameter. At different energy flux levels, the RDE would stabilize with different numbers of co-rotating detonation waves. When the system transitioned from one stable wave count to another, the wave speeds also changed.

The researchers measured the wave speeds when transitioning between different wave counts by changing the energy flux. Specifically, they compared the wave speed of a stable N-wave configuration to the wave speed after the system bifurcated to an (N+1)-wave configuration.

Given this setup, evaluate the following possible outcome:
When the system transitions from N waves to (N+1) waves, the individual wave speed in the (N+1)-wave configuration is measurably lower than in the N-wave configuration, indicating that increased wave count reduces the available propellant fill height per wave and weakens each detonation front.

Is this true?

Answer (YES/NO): YES